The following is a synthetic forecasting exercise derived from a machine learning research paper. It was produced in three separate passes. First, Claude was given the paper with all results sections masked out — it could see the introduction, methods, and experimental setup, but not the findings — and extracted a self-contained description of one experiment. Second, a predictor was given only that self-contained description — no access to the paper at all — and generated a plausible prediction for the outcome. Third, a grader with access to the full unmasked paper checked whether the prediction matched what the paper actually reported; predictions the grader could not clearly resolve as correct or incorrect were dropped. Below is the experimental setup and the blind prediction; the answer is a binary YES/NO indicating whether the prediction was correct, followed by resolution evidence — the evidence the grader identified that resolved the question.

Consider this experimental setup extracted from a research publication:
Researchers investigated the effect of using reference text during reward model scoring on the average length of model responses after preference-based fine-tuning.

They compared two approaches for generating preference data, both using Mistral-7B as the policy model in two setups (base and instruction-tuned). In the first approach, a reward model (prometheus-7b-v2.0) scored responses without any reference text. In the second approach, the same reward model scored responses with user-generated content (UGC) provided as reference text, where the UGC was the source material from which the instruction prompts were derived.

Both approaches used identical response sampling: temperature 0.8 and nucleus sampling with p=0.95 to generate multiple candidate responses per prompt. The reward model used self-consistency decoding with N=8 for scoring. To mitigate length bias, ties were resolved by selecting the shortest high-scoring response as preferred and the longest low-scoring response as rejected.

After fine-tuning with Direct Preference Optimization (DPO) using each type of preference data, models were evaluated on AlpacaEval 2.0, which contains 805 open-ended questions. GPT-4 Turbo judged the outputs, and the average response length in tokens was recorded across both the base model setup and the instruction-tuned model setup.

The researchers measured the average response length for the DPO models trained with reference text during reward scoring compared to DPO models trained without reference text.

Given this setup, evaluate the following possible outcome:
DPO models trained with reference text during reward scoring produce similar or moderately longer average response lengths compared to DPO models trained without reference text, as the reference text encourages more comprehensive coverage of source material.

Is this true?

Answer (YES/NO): NO